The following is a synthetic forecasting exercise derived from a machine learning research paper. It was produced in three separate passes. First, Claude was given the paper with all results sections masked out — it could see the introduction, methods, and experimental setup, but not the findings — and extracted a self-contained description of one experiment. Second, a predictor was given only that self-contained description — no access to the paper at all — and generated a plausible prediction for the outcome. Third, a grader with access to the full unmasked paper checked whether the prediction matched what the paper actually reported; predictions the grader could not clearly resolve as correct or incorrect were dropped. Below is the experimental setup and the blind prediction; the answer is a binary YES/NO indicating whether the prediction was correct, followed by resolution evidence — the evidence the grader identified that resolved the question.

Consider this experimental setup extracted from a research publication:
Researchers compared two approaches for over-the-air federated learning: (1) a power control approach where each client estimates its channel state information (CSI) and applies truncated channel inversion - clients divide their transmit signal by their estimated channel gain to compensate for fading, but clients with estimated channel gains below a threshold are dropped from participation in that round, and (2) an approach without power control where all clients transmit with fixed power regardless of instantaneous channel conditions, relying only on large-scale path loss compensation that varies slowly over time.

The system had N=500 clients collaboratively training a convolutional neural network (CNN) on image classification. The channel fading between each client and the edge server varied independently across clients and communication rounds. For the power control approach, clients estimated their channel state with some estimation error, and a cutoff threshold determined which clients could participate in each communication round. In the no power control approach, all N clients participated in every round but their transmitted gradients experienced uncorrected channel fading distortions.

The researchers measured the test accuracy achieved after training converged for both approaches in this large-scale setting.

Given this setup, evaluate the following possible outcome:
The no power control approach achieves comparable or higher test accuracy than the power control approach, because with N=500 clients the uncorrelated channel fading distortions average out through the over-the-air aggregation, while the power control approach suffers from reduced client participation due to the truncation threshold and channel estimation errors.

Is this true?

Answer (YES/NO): YES